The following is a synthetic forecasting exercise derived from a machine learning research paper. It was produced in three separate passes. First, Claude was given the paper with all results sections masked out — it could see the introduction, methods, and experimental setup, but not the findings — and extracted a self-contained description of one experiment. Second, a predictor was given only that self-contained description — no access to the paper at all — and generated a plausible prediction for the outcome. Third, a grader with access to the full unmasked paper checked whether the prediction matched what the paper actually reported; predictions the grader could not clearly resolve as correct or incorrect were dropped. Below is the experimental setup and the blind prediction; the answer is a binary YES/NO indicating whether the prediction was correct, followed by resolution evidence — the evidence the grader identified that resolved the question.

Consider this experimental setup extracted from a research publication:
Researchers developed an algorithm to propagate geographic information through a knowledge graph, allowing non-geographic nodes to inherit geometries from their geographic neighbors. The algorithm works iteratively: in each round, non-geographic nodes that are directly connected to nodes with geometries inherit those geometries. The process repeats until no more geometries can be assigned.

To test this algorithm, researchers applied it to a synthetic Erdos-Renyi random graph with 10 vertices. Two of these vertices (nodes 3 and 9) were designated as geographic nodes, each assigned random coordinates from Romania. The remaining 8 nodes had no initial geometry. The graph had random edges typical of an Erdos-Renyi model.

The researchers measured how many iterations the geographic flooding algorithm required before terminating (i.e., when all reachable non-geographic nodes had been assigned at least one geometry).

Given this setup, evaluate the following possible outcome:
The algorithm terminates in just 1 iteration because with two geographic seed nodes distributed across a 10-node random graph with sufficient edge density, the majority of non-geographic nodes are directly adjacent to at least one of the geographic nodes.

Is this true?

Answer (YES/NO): NO